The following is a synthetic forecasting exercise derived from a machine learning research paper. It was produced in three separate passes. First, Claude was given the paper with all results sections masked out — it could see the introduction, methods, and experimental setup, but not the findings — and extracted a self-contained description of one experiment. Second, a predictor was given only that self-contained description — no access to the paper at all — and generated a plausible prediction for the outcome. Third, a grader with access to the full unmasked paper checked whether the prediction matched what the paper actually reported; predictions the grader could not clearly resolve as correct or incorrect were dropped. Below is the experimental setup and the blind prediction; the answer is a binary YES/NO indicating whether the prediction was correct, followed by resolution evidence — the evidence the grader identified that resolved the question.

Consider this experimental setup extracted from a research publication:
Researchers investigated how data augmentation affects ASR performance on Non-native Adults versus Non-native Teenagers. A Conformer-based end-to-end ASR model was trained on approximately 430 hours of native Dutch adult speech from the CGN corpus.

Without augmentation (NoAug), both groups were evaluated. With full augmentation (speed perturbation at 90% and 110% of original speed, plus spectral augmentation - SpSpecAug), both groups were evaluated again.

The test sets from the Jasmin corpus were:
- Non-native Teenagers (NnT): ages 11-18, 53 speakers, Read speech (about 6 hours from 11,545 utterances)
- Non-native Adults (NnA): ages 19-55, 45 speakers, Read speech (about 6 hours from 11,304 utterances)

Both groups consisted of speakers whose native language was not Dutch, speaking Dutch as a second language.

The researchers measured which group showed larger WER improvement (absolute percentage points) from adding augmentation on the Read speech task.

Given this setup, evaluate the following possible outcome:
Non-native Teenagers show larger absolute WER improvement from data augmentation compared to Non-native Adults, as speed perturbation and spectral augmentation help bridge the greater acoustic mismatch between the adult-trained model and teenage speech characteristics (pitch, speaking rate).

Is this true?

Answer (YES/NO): YES